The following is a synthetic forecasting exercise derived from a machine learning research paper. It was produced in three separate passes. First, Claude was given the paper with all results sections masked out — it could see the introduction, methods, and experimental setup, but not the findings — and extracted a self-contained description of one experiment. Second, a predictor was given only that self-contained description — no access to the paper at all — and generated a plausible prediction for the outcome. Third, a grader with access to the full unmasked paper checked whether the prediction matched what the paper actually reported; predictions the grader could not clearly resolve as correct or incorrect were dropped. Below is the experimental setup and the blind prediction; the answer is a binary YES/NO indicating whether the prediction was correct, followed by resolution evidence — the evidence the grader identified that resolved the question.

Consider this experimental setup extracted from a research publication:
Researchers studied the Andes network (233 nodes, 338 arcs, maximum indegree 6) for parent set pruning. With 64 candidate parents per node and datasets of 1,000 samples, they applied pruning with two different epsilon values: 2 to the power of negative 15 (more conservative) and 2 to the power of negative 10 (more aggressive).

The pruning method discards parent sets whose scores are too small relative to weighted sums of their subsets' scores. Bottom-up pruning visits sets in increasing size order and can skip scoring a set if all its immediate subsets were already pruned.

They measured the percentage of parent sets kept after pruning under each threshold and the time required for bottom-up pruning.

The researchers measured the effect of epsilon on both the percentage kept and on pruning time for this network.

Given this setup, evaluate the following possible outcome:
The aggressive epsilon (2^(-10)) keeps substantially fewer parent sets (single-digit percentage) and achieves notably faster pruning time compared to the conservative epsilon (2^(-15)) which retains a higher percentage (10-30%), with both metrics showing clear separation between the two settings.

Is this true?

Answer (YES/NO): NO